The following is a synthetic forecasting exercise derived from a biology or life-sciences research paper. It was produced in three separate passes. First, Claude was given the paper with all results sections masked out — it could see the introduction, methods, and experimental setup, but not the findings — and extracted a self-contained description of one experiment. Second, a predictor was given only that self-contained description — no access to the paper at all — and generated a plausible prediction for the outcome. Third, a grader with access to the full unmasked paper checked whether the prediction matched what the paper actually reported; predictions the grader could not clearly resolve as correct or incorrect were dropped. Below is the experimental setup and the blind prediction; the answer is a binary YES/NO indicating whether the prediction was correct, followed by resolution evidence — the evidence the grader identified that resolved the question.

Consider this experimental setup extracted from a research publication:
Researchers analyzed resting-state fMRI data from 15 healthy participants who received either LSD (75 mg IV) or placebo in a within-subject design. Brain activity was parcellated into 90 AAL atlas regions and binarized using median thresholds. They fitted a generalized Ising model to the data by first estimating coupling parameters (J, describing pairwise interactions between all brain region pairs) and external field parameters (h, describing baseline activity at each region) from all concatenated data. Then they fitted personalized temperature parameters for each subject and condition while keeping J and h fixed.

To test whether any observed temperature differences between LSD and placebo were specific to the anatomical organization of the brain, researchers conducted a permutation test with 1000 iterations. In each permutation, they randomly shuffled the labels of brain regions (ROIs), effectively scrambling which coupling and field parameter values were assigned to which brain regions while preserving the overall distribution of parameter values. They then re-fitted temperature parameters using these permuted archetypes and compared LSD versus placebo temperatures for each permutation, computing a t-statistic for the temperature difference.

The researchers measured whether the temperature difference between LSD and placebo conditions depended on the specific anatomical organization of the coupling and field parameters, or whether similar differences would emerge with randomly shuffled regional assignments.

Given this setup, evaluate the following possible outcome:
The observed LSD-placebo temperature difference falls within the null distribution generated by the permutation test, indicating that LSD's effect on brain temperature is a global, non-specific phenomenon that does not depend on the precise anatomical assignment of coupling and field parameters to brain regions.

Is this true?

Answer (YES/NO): NO